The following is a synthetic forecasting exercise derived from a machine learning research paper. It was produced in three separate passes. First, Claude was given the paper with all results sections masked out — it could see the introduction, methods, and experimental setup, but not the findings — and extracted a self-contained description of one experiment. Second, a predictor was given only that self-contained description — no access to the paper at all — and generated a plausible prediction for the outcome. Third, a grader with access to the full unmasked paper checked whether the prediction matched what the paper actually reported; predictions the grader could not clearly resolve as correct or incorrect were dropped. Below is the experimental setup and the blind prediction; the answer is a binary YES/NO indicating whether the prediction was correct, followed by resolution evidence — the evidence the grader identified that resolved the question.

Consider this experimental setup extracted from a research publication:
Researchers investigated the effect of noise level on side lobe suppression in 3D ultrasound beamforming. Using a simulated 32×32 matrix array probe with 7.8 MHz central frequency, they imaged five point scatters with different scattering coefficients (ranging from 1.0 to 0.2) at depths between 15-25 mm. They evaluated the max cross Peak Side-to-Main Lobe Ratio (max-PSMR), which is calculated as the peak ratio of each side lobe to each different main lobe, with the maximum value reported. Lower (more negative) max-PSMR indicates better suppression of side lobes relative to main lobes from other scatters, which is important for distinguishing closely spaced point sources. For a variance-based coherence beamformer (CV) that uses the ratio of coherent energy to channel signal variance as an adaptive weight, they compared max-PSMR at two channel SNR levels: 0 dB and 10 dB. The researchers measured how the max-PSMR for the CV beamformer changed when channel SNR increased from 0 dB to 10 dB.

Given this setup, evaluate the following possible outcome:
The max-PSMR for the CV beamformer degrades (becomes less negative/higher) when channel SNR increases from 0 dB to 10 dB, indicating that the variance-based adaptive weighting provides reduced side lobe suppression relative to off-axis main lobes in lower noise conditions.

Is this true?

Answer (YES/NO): NO